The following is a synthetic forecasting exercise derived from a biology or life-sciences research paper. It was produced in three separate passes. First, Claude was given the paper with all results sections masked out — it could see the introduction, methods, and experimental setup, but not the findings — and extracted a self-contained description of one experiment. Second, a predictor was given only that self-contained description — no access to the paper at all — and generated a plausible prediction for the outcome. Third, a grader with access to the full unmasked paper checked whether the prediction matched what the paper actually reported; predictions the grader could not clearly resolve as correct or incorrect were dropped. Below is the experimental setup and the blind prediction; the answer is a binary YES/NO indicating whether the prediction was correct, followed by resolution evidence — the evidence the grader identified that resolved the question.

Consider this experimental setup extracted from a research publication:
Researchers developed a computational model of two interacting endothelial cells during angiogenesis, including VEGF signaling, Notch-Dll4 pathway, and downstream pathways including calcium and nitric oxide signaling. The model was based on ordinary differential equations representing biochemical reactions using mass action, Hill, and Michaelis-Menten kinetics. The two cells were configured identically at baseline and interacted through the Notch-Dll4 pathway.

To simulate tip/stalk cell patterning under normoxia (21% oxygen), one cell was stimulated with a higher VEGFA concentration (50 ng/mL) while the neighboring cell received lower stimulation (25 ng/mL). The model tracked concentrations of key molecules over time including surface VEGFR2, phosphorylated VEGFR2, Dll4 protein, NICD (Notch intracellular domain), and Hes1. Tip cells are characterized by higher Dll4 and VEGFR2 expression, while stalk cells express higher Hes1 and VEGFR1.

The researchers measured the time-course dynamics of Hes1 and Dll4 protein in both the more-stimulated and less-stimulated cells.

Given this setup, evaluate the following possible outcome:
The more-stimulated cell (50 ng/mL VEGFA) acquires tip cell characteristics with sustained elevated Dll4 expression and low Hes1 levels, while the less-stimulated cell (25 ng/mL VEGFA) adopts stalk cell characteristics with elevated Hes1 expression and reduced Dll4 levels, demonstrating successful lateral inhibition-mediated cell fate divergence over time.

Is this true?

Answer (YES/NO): YES